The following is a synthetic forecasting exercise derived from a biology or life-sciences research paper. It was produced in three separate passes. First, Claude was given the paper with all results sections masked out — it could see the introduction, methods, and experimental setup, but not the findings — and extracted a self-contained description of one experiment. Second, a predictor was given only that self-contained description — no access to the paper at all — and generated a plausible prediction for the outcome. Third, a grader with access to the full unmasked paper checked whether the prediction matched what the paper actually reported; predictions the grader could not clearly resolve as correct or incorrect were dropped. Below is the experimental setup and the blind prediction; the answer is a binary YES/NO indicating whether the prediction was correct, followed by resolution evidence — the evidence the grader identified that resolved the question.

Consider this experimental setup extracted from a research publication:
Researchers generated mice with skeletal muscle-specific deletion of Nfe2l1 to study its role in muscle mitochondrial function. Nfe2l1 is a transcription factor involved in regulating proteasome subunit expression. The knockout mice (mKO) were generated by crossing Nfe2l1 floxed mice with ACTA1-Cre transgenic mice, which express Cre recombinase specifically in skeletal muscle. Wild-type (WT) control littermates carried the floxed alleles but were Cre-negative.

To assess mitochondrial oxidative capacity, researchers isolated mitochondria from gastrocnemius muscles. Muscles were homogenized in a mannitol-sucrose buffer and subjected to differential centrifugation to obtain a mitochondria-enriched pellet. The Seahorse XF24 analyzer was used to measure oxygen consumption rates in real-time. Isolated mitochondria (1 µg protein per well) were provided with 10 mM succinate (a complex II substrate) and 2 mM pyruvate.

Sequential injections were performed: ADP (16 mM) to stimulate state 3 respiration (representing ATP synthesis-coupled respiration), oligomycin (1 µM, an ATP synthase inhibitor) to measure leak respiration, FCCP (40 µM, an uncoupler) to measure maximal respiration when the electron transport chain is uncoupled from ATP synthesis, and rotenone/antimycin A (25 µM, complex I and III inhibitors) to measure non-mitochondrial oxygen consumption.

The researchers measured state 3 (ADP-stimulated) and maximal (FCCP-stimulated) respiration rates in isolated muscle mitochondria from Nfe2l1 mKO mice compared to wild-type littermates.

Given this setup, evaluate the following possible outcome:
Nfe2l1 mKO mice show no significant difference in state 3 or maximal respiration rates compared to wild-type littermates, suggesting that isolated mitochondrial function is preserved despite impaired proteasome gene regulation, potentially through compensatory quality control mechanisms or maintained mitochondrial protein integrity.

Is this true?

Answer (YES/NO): NO